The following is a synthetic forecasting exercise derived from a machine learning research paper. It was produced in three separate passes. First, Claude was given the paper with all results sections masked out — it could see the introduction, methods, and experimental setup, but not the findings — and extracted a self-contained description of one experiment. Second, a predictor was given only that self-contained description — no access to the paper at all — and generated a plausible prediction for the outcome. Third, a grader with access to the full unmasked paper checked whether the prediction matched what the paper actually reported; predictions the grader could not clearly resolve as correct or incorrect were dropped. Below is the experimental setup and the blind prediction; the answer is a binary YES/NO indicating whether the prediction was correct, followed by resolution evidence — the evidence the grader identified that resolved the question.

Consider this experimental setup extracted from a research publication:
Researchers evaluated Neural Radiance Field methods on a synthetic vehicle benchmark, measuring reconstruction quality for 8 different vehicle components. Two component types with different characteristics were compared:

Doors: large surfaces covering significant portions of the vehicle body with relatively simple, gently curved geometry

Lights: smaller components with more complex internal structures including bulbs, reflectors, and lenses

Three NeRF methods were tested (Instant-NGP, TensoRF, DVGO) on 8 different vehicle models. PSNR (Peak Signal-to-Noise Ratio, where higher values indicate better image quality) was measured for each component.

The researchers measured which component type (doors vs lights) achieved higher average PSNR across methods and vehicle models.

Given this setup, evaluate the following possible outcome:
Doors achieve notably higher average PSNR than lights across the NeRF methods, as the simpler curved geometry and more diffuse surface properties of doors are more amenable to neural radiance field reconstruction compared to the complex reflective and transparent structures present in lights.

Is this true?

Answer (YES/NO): YES